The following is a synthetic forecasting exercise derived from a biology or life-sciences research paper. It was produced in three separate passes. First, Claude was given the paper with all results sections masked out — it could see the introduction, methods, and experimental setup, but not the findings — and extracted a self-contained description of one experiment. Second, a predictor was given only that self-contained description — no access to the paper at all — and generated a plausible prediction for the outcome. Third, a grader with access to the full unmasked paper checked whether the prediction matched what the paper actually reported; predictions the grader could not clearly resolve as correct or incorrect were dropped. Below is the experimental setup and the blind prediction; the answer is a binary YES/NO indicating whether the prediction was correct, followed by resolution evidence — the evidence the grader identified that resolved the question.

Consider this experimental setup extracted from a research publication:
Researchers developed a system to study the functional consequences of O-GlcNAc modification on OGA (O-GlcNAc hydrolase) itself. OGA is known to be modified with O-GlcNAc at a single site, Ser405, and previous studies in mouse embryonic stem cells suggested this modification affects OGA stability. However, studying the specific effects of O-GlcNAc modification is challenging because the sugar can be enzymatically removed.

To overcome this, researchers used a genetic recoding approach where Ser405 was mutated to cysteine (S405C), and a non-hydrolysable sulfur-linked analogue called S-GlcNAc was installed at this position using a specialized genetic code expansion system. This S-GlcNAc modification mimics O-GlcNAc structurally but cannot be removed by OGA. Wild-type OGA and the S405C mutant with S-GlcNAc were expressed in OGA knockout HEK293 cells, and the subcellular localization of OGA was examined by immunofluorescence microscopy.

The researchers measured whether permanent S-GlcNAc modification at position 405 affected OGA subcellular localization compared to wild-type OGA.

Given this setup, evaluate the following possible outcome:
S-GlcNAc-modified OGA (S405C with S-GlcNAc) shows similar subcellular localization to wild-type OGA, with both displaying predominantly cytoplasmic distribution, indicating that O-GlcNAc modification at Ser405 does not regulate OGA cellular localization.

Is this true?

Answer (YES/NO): YES